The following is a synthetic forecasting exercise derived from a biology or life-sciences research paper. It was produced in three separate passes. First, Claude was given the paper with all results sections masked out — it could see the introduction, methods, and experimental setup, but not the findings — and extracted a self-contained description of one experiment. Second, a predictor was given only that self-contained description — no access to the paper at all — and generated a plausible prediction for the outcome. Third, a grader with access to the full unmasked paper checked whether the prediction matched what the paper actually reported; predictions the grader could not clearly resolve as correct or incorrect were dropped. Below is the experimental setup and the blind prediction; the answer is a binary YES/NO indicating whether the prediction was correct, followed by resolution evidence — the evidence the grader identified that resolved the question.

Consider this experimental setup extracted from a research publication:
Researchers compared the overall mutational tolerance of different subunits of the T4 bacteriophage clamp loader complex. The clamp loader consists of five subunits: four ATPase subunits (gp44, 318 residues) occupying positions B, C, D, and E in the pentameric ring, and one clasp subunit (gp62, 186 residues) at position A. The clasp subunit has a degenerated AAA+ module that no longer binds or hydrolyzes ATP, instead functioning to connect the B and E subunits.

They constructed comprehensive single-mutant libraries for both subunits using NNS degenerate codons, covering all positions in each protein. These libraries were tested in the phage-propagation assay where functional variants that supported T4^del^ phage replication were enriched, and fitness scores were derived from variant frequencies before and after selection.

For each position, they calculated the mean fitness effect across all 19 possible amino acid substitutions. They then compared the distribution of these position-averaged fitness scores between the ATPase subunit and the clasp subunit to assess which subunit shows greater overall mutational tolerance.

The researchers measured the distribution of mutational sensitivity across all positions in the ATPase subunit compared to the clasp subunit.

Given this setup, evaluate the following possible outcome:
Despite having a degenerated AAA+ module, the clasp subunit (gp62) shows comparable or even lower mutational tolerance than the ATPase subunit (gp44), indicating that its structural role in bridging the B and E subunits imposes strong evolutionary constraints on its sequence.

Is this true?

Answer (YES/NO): NO